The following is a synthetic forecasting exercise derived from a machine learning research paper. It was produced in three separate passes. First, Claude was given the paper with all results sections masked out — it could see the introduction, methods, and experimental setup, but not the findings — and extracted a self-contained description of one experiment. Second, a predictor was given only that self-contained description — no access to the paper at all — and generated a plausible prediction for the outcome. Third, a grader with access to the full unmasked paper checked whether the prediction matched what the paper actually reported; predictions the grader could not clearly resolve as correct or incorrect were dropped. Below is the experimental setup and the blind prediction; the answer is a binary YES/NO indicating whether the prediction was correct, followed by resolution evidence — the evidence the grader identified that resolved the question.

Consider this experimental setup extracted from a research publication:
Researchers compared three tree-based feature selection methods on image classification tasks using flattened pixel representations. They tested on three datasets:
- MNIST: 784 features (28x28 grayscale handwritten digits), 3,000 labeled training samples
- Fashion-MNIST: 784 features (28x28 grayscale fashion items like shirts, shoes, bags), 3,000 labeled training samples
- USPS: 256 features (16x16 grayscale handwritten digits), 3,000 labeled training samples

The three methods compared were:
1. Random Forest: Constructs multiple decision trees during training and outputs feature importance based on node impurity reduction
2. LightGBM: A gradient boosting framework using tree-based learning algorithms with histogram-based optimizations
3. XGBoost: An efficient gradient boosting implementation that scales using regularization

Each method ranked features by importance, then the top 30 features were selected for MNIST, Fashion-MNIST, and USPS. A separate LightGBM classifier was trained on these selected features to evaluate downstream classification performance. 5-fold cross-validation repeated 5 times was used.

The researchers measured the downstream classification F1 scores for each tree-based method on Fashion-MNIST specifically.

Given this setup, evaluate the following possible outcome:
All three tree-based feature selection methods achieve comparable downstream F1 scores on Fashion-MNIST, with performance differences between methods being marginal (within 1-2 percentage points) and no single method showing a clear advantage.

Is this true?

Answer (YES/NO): NO